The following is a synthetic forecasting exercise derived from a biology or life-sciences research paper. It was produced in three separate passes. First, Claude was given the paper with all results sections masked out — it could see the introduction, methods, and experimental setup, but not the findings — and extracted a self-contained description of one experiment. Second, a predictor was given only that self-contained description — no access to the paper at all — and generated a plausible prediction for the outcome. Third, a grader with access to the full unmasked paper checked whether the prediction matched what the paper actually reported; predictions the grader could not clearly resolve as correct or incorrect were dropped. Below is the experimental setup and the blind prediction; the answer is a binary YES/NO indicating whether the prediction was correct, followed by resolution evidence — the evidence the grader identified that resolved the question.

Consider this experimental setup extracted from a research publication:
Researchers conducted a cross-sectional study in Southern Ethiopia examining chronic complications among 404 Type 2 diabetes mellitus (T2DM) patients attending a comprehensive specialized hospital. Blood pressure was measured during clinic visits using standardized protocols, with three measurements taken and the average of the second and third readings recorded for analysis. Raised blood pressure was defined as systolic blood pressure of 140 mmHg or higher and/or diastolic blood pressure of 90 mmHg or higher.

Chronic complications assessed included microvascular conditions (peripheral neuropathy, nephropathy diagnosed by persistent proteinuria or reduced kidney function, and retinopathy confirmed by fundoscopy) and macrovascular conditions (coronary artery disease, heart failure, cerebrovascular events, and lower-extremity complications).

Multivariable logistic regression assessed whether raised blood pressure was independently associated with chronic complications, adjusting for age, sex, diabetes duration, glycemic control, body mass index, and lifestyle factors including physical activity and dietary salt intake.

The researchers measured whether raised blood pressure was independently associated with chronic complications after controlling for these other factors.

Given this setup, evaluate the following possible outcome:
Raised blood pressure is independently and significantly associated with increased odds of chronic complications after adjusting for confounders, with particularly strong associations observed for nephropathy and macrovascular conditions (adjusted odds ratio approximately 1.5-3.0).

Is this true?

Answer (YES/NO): NO